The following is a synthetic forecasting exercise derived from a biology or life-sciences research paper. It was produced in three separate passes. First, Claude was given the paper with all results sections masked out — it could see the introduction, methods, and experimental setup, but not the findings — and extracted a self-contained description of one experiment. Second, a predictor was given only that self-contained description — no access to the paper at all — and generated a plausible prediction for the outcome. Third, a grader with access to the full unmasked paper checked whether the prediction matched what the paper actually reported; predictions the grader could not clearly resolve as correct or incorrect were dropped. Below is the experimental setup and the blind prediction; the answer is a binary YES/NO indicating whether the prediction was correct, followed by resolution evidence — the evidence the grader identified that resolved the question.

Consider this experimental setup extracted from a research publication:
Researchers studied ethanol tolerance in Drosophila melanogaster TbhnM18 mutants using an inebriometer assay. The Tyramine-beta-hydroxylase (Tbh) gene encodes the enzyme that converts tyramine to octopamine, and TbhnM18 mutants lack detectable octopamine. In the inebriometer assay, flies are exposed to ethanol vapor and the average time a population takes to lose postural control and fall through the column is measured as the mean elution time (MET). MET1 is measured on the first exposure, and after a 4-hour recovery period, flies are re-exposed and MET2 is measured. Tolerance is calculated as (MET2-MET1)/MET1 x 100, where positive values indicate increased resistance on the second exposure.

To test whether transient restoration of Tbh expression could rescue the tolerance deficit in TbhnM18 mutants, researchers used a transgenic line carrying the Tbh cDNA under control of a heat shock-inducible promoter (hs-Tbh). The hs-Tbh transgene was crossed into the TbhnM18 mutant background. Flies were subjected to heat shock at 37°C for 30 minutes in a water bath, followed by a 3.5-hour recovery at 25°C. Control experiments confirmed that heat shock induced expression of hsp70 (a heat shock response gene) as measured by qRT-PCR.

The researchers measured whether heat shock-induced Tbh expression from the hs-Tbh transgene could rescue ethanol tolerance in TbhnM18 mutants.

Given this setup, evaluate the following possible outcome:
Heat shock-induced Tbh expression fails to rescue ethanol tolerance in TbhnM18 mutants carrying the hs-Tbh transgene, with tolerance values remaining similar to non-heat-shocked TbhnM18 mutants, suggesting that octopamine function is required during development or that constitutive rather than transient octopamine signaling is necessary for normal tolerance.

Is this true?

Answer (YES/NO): NO